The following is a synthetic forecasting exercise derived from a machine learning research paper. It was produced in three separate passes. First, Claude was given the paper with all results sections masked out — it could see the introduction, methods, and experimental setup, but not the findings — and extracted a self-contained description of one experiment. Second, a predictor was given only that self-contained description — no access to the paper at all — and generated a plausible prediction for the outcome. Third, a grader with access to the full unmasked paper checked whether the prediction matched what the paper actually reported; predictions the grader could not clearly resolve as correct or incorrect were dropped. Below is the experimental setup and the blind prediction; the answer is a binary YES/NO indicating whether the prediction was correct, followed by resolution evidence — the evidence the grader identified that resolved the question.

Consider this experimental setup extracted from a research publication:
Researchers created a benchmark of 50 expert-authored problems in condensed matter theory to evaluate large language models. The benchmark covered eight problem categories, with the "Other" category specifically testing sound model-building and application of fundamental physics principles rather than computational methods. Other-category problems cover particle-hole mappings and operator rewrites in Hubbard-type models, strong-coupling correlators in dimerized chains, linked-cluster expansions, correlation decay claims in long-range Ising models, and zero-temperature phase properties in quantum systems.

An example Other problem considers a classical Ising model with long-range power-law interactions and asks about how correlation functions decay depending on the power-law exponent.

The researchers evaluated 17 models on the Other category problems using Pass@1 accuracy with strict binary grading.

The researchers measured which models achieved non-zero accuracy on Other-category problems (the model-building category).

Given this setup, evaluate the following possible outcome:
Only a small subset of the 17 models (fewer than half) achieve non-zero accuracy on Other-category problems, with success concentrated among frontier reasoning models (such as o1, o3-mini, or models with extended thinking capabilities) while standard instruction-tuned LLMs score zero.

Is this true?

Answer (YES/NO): NO